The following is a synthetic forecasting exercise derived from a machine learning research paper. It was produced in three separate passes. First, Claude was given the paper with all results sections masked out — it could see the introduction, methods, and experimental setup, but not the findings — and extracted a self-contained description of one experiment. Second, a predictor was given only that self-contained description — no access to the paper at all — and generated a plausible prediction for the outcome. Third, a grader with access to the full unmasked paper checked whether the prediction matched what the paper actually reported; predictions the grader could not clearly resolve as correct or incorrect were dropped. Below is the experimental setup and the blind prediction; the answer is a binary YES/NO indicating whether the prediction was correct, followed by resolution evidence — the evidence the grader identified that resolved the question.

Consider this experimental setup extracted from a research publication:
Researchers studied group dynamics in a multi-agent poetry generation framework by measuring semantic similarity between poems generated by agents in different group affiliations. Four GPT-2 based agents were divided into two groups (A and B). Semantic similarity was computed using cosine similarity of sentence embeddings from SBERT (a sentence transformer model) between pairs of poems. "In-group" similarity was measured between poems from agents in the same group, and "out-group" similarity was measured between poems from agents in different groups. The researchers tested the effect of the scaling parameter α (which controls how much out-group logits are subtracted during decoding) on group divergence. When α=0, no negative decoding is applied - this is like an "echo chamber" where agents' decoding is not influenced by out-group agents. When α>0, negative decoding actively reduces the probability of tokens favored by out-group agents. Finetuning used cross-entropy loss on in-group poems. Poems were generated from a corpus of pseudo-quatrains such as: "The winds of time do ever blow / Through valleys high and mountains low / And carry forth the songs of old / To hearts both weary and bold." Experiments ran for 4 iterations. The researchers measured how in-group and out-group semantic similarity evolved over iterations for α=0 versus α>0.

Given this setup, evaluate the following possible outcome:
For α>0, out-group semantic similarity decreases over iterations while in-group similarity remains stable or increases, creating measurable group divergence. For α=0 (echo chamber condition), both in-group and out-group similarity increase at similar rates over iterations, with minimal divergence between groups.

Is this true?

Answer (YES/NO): NO